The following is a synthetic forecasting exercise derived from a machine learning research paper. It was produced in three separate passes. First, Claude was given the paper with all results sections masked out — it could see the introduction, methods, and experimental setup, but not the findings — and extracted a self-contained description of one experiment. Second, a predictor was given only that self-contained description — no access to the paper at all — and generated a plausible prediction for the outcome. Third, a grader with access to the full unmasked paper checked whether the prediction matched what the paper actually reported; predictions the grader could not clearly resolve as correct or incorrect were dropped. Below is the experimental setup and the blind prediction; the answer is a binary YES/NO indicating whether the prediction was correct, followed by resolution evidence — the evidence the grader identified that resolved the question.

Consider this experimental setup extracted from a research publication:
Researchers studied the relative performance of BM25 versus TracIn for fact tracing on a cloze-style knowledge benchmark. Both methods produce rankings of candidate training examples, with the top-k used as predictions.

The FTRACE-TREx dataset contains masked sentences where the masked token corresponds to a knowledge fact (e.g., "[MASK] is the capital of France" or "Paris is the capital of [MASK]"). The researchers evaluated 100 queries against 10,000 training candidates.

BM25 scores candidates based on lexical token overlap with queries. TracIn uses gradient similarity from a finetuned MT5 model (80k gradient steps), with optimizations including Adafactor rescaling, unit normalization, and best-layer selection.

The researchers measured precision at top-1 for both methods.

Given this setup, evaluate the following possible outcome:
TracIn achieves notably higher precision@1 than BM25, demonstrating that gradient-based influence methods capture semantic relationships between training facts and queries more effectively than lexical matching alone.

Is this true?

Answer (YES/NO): NO